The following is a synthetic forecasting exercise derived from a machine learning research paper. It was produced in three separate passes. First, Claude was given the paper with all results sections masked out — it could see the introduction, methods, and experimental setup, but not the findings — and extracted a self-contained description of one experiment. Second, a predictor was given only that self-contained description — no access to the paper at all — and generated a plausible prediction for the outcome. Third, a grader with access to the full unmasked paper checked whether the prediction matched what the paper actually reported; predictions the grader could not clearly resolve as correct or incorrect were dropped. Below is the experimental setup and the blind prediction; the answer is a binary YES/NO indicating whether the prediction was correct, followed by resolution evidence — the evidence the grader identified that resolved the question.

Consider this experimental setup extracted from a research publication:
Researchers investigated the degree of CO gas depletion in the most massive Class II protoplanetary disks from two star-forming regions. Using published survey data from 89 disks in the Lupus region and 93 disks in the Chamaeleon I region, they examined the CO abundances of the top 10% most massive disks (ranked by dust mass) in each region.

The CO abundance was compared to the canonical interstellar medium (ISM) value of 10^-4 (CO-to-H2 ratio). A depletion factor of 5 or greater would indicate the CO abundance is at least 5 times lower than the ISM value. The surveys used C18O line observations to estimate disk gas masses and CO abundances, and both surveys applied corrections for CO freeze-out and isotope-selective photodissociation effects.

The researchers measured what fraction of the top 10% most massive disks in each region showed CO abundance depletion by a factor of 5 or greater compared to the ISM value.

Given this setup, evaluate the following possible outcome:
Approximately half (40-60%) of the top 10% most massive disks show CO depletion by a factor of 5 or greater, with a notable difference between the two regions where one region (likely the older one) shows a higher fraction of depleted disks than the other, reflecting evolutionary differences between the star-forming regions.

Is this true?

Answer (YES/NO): NO